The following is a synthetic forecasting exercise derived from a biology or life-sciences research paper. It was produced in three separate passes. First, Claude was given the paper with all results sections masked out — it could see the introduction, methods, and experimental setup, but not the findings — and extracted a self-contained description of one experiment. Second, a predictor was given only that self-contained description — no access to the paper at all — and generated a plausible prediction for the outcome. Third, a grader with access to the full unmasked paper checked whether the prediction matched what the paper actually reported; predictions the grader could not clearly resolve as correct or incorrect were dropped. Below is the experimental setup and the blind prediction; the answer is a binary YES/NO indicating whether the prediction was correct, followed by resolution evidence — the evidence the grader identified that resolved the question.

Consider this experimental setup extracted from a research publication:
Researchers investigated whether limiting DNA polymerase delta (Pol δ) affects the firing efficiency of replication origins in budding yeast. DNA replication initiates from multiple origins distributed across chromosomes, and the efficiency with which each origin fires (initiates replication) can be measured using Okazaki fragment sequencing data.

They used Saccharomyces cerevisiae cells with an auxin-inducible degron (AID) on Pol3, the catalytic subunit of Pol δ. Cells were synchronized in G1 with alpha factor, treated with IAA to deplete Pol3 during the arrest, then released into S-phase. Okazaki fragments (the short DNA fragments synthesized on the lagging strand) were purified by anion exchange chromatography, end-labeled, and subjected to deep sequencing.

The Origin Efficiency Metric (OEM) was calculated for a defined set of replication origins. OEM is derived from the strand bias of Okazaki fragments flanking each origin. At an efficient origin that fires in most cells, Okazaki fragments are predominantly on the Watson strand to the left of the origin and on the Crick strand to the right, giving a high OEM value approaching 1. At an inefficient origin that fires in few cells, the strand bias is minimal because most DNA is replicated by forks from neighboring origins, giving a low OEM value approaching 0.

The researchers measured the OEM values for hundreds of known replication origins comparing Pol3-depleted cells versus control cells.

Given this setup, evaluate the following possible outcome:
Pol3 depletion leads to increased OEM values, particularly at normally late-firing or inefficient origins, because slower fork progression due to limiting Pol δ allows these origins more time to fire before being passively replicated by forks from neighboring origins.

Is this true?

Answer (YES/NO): NO